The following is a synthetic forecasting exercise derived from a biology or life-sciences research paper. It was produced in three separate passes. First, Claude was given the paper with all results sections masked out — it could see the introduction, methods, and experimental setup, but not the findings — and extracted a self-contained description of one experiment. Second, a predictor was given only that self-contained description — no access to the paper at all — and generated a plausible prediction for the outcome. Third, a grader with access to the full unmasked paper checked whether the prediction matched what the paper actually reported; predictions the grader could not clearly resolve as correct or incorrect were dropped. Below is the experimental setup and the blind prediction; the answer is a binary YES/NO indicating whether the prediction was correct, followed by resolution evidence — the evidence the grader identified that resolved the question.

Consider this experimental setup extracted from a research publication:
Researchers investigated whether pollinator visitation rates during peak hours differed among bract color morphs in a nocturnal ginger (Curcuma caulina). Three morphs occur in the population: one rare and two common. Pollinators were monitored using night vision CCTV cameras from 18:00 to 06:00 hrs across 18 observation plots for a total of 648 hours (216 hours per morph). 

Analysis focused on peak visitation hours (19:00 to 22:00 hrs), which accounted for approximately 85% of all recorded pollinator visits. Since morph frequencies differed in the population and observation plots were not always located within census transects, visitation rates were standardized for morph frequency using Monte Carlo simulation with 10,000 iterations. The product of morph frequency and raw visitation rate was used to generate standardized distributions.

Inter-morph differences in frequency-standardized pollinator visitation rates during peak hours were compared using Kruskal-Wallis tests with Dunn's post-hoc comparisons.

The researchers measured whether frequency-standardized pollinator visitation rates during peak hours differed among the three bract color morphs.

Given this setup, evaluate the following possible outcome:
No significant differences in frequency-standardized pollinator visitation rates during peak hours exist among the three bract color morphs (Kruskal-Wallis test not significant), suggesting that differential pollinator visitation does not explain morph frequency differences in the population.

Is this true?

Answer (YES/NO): NO